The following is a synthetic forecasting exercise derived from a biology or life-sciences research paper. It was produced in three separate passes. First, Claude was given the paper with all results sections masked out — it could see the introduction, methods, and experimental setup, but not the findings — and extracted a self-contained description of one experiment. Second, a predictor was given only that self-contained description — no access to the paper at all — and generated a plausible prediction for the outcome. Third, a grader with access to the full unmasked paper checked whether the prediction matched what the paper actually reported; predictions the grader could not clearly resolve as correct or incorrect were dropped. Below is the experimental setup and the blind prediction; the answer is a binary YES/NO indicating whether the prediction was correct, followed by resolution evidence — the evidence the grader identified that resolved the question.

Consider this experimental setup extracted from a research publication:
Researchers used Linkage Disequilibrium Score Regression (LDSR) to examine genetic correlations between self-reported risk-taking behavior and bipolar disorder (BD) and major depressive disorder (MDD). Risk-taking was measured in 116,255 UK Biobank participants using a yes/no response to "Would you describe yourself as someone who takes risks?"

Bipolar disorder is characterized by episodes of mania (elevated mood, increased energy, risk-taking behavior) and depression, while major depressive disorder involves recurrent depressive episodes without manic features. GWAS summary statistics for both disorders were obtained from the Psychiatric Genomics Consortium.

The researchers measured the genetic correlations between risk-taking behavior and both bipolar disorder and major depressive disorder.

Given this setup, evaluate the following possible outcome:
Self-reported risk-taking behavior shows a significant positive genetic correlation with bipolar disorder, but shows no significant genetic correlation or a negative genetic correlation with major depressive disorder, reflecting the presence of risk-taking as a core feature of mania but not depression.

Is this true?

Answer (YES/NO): YES